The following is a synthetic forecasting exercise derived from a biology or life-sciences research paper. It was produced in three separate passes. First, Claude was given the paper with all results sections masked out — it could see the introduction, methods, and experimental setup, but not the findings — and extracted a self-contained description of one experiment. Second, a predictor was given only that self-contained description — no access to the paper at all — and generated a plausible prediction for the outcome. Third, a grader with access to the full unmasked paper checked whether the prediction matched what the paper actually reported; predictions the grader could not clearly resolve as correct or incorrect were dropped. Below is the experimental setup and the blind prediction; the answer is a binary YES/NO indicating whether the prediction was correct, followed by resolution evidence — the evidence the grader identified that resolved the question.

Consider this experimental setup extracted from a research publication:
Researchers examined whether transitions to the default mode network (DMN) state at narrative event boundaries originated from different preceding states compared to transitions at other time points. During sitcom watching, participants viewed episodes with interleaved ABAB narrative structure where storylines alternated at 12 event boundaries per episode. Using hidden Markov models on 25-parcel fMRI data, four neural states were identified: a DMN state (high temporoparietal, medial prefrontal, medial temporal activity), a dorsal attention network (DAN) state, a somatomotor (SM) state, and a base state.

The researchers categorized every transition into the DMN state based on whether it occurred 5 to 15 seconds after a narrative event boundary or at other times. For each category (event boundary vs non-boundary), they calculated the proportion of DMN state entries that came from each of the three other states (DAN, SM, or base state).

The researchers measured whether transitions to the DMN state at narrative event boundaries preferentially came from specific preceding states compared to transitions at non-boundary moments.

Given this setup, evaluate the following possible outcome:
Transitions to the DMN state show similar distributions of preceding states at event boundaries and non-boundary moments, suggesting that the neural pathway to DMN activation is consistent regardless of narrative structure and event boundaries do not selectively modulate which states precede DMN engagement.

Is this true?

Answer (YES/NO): NO